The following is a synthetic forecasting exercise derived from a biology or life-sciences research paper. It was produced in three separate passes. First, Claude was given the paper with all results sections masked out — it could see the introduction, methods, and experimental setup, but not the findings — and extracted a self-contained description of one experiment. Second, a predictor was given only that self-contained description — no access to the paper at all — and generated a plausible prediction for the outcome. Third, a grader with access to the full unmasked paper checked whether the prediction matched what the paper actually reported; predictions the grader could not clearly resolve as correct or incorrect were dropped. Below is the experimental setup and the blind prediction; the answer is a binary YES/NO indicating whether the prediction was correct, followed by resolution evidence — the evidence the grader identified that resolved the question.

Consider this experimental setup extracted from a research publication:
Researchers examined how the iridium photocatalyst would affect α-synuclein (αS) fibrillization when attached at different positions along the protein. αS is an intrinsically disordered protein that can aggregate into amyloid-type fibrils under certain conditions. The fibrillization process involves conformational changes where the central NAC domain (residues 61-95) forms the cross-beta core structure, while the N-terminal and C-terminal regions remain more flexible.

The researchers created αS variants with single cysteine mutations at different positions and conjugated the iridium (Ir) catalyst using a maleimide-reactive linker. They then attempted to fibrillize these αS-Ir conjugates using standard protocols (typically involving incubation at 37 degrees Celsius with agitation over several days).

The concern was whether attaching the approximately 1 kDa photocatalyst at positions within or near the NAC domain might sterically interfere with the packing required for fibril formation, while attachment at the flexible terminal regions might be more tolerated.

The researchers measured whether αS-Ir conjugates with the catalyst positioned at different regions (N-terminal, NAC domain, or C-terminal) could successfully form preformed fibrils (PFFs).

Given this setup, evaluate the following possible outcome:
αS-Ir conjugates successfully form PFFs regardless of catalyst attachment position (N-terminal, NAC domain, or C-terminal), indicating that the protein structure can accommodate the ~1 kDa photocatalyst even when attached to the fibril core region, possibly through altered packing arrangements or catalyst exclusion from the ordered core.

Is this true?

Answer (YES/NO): YES